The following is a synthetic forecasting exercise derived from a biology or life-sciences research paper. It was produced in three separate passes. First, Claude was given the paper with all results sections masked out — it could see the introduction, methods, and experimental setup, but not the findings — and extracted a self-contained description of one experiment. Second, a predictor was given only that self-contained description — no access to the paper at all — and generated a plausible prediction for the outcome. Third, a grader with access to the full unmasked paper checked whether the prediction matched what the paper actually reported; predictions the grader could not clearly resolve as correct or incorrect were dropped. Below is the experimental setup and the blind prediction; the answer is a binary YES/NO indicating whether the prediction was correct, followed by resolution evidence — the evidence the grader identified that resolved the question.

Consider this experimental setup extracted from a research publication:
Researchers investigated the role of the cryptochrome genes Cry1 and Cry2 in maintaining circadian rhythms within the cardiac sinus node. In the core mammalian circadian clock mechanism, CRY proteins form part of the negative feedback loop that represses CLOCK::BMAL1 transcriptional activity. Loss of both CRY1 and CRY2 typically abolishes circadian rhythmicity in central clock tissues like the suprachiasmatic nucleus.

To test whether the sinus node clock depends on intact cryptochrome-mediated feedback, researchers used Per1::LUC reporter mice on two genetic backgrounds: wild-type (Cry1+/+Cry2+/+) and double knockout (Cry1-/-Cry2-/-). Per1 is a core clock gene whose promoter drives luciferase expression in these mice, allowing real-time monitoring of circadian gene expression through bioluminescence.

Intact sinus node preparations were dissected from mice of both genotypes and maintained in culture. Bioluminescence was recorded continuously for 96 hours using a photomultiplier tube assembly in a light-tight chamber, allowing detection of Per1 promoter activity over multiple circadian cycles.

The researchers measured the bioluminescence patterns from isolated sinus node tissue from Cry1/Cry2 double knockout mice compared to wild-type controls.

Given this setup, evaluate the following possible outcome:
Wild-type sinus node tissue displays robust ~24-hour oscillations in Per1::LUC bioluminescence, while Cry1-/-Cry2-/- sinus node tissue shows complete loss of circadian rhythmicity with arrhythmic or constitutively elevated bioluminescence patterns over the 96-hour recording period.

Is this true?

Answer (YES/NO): YES